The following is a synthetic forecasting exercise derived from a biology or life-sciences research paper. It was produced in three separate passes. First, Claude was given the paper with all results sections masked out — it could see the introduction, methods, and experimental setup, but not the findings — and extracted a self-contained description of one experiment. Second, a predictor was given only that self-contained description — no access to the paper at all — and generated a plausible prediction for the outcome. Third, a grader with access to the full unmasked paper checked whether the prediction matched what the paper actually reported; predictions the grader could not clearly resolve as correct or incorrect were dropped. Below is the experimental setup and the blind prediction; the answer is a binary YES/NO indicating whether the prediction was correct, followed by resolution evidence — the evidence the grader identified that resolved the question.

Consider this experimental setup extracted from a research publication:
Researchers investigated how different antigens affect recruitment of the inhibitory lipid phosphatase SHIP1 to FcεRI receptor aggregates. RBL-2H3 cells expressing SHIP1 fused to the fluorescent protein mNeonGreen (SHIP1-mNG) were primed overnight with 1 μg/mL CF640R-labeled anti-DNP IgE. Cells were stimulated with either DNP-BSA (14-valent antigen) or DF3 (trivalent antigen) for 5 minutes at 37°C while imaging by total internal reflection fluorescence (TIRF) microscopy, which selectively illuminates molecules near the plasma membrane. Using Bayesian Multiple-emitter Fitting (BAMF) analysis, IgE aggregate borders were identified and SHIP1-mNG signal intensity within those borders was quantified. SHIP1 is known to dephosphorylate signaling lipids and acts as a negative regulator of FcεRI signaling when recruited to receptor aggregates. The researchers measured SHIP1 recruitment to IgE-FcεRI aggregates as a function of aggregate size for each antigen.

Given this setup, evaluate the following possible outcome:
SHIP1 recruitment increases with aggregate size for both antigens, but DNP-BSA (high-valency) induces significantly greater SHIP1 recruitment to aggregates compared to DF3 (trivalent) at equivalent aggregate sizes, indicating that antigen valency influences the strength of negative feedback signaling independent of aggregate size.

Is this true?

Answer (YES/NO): NO